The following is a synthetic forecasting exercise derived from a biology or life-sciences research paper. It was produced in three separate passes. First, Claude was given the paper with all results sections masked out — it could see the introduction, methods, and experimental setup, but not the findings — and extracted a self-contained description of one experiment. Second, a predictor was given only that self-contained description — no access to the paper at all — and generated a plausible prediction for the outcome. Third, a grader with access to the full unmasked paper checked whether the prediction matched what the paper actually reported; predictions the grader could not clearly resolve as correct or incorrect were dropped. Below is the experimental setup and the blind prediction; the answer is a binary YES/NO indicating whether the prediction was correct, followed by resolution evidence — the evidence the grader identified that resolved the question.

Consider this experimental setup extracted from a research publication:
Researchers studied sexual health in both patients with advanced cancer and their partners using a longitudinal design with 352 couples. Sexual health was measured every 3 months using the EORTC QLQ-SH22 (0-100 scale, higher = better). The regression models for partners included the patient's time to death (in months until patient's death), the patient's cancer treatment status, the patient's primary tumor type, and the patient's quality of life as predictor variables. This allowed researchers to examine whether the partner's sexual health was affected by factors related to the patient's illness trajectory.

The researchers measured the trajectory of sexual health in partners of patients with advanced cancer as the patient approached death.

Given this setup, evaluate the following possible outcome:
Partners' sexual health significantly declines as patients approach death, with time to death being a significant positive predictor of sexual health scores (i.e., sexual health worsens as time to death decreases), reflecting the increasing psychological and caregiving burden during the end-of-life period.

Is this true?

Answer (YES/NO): NO